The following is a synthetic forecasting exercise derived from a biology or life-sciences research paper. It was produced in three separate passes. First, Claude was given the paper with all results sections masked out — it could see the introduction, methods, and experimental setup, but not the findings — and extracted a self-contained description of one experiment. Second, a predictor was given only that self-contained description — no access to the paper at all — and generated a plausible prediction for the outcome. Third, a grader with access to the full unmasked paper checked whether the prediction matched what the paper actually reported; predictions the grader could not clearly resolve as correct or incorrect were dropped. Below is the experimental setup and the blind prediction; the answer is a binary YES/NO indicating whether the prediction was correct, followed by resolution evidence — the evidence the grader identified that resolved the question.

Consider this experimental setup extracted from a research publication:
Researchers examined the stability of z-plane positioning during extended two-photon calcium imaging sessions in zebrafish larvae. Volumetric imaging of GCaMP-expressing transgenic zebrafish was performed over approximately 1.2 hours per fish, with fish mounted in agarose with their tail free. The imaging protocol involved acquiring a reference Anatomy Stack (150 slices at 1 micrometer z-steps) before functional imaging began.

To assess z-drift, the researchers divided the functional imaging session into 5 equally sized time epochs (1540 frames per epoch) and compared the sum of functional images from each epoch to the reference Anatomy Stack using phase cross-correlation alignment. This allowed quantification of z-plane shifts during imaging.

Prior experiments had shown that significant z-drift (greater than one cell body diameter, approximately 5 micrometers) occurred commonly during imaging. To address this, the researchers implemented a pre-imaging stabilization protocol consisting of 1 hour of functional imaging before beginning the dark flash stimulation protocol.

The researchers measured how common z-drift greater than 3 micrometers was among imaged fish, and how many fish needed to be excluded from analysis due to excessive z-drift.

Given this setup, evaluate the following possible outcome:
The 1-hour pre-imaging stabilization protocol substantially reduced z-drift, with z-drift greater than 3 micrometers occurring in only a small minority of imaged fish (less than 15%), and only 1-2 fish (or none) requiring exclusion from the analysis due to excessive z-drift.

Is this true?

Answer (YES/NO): NO